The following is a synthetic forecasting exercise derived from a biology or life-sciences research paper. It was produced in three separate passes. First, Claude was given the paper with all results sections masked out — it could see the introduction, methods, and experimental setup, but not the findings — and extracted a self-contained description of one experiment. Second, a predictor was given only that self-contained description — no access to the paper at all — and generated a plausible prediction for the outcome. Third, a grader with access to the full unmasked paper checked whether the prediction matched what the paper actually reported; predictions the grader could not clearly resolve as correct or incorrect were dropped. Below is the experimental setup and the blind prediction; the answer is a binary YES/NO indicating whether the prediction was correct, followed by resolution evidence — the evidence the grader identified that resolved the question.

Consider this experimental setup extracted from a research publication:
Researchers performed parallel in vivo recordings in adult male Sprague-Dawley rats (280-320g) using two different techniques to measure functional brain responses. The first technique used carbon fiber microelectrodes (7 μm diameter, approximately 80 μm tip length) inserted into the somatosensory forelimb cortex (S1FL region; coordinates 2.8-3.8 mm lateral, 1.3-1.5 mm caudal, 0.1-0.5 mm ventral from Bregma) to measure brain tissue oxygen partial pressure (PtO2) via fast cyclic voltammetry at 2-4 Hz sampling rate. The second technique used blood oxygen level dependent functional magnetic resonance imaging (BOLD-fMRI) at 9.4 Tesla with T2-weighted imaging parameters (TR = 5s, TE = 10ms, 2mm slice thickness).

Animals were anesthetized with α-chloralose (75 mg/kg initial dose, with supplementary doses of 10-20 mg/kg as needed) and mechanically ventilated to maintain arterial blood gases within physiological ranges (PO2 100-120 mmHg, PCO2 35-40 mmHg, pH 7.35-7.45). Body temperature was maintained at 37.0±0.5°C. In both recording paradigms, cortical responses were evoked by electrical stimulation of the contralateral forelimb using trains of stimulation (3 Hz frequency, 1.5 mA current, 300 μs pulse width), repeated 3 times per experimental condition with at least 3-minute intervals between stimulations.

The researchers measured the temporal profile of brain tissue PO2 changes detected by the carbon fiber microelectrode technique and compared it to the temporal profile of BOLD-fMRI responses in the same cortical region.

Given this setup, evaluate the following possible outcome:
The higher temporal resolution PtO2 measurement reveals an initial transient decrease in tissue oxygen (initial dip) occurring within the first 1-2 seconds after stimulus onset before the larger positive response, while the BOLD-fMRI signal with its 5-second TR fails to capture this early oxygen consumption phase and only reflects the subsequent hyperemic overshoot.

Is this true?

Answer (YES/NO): NO